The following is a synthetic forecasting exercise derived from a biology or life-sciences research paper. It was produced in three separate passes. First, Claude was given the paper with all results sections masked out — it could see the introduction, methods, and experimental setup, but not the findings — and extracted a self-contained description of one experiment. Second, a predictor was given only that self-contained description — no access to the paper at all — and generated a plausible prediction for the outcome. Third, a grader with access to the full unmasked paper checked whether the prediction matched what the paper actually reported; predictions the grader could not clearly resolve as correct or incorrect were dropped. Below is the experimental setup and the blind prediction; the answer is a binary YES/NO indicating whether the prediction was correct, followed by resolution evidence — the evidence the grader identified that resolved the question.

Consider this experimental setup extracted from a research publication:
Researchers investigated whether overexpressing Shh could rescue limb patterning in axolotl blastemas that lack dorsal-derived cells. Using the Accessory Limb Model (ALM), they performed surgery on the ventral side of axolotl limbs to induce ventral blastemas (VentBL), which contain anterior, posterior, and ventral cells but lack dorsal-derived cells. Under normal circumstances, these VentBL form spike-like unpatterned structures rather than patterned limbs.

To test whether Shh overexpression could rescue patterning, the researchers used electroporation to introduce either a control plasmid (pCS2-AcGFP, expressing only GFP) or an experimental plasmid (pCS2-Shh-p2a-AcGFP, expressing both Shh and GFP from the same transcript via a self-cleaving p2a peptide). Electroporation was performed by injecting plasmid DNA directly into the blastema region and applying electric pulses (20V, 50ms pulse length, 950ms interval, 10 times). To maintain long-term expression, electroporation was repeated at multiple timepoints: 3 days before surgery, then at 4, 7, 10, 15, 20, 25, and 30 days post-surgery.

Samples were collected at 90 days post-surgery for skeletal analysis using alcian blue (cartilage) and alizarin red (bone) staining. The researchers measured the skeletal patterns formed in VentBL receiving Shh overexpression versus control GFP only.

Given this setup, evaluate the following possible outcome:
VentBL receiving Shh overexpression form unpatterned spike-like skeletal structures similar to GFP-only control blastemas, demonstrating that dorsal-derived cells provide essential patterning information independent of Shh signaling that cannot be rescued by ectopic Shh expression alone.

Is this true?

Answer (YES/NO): NO